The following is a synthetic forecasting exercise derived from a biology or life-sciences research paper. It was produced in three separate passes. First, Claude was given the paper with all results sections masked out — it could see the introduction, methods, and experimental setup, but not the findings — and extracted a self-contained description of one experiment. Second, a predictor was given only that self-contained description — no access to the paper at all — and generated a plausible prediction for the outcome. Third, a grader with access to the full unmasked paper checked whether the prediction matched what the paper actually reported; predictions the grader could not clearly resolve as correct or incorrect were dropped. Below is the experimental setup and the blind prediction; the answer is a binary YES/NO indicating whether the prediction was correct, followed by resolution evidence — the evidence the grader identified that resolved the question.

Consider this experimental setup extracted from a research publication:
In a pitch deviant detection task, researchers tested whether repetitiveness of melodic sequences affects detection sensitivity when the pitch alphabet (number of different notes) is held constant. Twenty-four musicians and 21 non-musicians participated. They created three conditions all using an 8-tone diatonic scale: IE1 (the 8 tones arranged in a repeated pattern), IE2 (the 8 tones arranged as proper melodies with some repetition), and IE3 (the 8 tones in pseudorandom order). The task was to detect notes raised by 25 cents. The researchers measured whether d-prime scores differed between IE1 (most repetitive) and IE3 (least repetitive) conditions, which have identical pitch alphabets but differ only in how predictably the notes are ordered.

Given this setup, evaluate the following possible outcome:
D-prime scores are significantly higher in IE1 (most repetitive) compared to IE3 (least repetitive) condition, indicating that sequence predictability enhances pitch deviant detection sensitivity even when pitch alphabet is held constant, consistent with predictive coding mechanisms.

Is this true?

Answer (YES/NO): YES